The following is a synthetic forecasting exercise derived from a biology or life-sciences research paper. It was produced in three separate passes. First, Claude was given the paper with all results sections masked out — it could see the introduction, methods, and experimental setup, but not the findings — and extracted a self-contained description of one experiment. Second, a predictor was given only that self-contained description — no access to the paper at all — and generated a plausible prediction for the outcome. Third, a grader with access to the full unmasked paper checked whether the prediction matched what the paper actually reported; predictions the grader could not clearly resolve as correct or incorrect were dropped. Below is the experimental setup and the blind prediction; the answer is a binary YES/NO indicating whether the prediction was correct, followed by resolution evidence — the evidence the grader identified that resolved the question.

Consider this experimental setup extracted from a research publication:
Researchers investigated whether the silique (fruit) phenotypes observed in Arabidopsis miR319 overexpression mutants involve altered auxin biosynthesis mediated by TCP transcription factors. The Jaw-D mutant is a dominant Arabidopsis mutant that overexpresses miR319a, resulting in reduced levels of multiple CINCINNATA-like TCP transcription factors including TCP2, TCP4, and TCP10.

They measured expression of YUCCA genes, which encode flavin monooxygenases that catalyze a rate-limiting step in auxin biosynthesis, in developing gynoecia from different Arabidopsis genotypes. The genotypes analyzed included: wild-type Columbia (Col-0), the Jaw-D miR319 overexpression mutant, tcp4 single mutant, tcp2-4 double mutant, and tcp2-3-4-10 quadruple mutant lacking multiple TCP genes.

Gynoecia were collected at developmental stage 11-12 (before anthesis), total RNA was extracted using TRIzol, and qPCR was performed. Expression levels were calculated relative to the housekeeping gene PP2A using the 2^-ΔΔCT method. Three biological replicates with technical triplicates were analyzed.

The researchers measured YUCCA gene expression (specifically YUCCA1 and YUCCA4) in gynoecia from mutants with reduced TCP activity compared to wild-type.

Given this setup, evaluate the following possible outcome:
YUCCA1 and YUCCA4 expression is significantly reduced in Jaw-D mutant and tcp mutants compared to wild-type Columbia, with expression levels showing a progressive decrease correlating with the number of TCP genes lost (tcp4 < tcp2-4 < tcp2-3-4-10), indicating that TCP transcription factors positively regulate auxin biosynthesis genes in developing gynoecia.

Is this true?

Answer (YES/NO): NO